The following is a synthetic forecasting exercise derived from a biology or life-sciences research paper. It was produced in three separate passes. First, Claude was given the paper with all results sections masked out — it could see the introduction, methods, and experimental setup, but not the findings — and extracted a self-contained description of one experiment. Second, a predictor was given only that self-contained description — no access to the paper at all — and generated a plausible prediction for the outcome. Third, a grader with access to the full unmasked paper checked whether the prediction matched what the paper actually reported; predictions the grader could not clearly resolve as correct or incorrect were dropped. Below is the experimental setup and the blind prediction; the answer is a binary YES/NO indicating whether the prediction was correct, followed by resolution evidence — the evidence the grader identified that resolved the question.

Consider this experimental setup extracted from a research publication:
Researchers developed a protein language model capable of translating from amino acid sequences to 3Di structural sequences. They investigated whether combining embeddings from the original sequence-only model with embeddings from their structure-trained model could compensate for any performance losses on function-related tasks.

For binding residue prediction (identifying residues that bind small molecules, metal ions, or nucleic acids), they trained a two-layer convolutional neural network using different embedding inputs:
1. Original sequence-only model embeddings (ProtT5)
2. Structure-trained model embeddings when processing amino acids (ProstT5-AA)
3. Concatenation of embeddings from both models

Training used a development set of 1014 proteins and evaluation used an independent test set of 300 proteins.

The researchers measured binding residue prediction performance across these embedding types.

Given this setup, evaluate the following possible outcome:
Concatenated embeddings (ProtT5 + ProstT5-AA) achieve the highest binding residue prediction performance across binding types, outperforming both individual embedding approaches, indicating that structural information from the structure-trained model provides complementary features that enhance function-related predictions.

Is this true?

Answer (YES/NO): NO